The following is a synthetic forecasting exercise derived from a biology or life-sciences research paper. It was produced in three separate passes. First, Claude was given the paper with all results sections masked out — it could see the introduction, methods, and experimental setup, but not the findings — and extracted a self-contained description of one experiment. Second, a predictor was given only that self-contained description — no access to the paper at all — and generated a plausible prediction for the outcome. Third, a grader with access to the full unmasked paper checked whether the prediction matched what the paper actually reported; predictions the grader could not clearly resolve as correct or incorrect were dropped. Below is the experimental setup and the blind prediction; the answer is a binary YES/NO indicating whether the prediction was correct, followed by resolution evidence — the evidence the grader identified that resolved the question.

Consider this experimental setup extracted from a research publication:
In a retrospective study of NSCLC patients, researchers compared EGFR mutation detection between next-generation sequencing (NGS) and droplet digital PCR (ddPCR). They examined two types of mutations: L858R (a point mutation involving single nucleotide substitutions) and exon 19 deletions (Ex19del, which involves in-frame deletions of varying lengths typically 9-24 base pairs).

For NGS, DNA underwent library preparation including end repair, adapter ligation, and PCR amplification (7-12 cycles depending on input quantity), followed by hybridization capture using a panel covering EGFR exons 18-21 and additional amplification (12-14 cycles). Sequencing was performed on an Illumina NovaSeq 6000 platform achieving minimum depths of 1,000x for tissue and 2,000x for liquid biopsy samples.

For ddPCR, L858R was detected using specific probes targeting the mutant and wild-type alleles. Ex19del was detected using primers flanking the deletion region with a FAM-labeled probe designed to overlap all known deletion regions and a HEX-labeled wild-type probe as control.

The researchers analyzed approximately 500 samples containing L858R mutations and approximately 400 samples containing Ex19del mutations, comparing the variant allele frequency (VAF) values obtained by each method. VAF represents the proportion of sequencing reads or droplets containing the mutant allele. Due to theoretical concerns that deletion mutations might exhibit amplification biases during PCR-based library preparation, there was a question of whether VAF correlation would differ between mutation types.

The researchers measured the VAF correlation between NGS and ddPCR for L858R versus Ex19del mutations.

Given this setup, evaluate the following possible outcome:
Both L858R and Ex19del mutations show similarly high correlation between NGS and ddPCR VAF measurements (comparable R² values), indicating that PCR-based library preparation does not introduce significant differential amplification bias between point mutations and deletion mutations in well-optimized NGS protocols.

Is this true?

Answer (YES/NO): NO